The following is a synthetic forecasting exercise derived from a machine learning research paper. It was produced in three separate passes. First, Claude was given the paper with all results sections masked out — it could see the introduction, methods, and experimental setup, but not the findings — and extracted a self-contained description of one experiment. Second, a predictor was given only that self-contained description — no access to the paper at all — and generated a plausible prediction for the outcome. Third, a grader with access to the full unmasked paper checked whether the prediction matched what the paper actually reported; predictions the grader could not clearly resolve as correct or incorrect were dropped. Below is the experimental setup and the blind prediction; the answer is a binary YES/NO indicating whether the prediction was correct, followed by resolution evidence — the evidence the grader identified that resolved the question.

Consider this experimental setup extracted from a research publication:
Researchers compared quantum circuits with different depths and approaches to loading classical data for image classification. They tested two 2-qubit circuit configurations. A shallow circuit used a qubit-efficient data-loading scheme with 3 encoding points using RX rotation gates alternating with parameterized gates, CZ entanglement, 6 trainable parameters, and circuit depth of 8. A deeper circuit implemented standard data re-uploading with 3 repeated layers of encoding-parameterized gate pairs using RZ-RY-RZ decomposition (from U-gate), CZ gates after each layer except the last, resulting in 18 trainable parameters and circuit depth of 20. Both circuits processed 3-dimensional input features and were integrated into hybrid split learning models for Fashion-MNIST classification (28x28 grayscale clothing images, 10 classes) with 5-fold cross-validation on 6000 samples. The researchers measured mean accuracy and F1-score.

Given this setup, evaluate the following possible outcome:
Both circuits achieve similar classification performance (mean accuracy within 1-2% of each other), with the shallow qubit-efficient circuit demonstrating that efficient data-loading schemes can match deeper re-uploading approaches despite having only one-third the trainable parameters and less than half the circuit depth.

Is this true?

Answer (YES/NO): NO